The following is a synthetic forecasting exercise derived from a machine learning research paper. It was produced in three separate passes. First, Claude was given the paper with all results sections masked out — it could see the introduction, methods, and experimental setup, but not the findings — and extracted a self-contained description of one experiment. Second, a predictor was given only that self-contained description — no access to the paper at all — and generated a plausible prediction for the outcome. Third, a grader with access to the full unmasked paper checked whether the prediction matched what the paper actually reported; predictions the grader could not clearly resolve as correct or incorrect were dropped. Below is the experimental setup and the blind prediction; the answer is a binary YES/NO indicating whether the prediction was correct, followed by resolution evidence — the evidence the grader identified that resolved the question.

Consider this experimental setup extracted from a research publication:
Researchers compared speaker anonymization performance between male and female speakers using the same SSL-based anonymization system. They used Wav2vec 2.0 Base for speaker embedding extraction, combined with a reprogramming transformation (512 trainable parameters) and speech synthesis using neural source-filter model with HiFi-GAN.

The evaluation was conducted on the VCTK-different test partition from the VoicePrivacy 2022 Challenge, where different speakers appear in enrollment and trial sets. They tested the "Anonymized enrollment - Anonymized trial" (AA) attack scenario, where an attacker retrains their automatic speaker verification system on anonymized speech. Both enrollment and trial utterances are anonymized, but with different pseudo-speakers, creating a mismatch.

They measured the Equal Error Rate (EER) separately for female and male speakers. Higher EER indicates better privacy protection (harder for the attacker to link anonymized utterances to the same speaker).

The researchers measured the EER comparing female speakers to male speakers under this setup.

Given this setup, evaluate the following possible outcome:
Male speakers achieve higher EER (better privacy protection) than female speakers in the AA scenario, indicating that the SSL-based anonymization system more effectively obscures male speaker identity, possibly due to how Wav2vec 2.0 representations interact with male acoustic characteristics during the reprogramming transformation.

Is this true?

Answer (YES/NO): NO